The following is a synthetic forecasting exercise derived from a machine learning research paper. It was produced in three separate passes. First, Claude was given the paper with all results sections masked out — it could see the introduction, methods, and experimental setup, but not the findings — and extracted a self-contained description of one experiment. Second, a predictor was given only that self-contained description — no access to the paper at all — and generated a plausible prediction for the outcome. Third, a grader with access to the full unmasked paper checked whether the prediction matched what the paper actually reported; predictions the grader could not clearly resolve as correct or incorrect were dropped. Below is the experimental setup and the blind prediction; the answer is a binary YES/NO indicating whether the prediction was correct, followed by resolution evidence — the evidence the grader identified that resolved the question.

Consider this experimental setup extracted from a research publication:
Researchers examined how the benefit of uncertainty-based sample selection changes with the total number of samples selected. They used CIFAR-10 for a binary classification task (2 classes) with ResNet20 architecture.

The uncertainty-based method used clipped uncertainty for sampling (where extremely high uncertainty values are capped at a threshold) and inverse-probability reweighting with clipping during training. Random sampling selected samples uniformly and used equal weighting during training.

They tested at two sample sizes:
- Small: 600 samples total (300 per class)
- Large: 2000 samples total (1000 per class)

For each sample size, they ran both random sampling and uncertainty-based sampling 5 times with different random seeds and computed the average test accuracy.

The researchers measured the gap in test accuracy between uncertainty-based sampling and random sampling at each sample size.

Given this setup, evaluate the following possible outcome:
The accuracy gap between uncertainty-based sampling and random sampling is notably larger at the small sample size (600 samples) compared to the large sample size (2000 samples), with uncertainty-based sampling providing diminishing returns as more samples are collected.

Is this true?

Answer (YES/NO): YES